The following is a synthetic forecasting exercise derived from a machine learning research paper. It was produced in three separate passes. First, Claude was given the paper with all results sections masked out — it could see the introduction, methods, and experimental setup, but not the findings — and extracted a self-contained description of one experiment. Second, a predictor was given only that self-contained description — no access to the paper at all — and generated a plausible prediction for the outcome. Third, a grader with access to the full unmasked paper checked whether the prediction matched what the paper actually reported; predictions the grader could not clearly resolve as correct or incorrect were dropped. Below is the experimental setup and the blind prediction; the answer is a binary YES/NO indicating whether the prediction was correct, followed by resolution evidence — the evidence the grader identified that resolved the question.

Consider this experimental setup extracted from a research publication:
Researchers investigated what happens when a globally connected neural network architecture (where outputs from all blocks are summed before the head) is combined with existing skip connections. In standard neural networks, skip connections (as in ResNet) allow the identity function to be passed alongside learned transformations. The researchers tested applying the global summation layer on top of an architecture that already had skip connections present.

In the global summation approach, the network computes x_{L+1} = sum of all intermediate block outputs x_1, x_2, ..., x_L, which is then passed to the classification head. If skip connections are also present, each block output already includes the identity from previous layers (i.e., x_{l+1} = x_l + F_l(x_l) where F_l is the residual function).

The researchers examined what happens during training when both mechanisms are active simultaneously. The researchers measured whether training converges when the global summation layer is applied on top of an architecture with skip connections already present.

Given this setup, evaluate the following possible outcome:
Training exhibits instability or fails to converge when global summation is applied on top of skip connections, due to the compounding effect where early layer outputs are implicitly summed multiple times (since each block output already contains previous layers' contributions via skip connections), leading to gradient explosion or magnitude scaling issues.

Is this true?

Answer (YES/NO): YES